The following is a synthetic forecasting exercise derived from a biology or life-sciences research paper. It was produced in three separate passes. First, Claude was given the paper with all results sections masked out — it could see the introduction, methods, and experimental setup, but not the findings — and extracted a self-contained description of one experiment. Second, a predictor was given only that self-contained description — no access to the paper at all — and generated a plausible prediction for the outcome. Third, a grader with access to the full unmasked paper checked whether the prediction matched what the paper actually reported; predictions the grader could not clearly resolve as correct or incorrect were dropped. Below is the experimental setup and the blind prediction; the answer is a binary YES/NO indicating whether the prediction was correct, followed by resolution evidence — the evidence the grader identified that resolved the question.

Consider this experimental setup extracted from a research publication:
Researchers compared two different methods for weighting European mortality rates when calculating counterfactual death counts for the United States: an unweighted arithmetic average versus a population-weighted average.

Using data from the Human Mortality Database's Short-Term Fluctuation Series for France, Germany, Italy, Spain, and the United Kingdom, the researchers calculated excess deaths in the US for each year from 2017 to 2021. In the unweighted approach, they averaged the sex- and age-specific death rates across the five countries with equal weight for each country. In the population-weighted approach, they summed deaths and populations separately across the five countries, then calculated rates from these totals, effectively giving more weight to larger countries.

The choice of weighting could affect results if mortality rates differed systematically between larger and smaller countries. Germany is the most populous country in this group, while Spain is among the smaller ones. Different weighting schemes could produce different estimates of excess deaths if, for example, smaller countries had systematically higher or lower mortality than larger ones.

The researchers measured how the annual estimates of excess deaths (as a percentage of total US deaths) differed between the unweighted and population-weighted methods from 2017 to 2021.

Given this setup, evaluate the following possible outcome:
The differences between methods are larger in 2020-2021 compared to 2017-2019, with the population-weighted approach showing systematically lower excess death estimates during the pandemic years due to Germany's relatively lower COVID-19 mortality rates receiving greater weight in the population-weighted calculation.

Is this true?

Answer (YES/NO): NO